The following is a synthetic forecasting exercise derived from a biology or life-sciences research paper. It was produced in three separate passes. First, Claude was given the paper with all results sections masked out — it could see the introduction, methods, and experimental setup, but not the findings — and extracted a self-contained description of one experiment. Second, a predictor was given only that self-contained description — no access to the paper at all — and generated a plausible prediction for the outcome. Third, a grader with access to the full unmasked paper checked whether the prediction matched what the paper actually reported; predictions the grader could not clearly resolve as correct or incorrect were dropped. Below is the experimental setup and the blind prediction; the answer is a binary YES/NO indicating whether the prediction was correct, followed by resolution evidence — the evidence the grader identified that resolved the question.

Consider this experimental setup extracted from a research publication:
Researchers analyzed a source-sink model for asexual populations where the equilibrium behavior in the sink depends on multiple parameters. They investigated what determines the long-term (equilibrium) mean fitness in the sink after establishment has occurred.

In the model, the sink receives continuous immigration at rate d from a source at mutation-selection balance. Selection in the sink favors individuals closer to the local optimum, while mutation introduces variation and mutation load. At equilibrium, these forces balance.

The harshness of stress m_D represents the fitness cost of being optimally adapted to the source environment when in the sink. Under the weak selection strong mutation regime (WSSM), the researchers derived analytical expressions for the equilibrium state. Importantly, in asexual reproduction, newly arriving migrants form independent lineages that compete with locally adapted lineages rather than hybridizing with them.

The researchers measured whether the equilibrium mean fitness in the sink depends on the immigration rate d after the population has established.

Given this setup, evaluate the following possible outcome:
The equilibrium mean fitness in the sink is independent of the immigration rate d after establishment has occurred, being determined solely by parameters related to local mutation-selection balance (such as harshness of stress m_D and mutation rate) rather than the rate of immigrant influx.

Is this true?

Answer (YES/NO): YES